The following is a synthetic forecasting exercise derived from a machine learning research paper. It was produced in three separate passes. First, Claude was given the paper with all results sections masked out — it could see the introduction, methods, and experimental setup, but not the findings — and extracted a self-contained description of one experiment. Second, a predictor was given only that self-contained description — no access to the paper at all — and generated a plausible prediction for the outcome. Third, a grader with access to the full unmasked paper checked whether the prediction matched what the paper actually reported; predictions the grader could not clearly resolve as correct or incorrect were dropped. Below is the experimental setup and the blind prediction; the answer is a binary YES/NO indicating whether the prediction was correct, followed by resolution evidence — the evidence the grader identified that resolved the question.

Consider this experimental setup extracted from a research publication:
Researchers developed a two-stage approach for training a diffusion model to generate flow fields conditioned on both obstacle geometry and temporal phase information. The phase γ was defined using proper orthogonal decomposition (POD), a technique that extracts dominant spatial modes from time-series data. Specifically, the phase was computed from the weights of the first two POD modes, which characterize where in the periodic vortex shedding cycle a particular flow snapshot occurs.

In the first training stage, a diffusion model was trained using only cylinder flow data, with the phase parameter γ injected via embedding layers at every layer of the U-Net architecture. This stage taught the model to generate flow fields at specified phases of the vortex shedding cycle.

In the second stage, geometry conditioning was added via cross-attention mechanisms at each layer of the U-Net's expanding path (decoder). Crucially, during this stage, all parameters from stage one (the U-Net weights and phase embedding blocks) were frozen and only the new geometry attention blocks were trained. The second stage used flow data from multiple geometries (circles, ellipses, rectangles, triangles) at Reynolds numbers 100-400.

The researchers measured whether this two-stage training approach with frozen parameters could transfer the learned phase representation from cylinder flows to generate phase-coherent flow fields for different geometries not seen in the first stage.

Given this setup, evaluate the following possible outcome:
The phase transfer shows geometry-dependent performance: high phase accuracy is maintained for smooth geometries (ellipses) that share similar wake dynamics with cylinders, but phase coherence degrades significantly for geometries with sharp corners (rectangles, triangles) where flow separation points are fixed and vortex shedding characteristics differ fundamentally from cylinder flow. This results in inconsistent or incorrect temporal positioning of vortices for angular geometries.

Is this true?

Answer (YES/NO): NO